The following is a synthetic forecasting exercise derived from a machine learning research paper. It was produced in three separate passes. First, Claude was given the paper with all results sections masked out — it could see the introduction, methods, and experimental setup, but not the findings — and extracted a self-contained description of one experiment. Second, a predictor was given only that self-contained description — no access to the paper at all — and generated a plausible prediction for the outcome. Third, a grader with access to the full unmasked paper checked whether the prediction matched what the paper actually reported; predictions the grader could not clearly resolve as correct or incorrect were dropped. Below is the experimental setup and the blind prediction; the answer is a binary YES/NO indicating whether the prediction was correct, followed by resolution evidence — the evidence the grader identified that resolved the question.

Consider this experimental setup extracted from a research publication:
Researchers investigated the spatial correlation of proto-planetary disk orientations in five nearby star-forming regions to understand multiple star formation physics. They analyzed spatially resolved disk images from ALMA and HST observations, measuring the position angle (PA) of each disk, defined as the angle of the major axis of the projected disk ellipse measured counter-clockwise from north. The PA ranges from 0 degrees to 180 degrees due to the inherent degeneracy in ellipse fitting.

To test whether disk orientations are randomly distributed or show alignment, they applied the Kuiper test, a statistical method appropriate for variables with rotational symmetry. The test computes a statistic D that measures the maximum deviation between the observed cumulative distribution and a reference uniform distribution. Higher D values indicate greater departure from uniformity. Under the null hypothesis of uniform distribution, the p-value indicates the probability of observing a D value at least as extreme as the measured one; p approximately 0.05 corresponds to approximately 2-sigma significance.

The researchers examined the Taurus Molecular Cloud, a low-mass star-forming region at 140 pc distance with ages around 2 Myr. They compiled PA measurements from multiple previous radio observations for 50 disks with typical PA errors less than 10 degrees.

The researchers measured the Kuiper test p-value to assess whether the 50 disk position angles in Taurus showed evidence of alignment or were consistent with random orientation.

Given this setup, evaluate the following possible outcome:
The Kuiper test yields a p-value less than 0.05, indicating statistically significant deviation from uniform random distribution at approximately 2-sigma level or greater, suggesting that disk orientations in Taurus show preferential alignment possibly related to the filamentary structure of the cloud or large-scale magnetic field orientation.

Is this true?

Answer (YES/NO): NO